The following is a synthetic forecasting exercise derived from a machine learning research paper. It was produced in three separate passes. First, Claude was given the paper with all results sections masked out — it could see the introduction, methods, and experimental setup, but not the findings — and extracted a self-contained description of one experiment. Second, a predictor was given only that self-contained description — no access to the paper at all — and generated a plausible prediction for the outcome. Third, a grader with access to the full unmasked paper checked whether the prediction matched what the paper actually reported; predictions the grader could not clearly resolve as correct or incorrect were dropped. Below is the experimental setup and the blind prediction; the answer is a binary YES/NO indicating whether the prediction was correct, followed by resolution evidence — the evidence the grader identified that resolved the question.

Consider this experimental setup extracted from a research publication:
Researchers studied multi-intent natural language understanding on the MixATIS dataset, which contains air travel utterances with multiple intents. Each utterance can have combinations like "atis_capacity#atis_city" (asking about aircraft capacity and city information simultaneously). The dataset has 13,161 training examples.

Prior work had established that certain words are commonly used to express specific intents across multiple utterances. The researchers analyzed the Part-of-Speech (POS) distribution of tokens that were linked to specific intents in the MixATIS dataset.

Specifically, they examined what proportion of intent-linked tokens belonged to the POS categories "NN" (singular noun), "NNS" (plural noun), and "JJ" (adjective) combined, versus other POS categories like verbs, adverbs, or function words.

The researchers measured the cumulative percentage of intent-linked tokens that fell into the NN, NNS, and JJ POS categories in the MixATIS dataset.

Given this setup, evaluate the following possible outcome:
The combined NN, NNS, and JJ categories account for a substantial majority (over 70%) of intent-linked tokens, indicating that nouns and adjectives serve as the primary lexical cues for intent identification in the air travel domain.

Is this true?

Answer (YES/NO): YES